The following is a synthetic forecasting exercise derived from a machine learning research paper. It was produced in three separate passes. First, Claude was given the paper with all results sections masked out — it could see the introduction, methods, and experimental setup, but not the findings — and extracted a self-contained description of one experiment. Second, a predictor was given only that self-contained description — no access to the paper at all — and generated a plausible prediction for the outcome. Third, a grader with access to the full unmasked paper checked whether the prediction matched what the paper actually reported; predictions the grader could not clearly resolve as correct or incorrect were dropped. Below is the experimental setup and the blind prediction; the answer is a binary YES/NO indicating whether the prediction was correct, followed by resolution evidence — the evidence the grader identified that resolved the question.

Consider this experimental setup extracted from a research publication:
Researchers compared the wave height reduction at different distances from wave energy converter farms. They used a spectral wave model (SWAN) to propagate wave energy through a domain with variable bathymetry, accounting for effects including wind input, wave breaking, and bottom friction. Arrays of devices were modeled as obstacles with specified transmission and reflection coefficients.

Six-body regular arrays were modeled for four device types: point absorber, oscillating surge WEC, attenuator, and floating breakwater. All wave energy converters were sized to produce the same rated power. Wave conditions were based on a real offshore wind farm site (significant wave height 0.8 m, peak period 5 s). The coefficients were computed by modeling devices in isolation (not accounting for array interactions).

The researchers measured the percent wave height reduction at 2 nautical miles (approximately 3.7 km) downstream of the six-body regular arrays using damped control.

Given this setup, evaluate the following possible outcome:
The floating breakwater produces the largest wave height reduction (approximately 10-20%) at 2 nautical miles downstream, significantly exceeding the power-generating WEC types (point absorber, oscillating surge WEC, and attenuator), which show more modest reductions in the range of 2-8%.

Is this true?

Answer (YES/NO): NO